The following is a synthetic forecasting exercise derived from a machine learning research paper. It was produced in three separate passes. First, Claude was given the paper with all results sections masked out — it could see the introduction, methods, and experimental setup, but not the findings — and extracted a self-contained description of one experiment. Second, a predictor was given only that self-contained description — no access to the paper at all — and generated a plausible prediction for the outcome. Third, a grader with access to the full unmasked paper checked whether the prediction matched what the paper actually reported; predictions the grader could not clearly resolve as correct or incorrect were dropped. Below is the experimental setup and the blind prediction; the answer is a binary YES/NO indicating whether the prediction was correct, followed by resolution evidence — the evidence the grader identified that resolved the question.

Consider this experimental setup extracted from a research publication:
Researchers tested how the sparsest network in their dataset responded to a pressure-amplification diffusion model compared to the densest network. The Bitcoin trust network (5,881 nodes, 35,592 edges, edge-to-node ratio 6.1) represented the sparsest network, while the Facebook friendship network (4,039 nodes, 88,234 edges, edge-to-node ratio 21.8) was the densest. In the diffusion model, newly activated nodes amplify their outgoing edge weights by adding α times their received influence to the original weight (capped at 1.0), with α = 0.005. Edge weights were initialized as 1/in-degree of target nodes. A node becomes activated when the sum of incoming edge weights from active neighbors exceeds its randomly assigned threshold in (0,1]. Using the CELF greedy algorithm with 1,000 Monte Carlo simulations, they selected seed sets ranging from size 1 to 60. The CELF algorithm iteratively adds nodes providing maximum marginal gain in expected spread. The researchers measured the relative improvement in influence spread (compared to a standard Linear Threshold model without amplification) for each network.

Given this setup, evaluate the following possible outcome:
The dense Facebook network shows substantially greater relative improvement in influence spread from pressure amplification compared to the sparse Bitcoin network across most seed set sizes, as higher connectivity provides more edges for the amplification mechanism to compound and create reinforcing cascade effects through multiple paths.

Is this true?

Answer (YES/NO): YES